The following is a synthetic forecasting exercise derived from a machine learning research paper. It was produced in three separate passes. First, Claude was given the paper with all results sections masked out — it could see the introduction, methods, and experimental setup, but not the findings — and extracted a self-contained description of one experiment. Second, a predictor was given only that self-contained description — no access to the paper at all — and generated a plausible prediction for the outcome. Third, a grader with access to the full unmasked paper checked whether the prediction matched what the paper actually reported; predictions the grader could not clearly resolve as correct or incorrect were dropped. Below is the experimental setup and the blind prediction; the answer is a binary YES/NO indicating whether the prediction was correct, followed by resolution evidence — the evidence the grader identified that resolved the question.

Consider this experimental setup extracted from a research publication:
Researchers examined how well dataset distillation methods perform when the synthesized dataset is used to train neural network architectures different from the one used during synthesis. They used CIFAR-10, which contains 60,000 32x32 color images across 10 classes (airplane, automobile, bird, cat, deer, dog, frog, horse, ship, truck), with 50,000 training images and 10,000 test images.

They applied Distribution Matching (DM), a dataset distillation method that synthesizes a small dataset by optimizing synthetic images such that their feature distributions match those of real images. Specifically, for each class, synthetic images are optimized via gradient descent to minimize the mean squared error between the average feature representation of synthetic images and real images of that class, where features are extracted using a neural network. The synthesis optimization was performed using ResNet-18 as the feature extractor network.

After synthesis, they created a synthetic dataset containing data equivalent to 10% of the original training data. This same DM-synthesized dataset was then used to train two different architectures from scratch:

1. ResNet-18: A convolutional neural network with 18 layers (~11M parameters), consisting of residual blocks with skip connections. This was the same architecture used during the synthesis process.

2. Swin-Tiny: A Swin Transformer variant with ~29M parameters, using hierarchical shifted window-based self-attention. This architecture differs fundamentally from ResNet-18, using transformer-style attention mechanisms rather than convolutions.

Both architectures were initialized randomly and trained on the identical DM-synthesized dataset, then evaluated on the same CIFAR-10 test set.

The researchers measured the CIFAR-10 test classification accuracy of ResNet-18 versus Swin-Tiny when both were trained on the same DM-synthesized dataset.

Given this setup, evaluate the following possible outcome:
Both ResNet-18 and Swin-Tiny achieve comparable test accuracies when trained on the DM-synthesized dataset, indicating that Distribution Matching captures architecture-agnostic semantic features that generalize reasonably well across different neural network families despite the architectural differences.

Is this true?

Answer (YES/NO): NO